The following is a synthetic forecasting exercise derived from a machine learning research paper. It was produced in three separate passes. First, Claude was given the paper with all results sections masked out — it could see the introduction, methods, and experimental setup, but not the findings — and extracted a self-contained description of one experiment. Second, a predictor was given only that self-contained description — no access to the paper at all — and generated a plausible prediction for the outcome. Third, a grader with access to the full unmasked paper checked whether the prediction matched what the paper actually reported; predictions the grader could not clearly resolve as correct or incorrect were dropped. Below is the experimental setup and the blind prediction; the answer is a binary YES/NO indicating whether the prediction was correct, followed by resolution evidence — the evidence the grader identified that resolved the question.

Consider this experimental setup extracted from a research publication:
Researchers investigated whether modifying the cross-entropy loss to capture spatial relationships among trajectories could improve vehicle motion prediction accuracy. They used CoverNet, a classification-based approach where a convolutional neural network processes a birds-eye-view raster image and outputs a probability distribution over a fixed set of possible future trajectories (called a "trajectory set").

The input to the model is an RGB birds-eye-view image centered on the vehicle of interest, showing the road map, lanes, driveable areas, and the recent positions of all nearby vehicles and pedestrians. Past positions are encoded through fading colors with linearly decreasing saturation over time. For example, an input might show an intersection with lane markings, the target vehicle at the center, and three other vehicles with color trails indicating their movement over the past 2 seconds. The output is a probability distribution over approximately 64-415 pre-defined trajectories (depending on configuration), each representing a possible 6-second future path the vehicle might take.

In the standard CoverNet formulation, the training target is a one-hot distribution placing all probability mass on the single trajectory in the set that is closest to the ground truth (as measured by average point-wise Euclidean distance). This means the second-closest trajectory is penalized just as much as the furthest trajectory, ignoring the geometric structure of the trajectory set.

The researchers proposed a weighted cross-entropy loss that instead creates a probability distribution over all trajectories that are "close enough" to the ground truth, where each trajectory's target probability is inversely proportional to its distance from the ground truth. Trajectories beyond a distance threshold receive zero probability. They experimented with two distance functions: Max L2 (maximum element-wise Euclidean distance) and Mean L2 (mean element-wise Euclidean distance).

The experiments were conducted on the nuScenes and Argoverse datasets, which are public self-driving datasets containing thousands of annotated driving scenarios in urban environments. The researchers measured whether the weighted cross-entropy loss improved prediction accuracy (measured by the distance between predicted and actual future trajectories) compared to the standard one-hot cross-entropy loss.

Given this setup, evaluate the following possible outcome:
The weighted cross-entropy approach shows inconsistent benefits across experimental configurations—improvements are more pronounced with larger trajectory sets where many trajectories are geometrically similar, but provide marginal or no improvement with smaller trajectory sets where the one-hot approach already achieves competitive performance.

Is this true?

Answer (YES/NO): NO